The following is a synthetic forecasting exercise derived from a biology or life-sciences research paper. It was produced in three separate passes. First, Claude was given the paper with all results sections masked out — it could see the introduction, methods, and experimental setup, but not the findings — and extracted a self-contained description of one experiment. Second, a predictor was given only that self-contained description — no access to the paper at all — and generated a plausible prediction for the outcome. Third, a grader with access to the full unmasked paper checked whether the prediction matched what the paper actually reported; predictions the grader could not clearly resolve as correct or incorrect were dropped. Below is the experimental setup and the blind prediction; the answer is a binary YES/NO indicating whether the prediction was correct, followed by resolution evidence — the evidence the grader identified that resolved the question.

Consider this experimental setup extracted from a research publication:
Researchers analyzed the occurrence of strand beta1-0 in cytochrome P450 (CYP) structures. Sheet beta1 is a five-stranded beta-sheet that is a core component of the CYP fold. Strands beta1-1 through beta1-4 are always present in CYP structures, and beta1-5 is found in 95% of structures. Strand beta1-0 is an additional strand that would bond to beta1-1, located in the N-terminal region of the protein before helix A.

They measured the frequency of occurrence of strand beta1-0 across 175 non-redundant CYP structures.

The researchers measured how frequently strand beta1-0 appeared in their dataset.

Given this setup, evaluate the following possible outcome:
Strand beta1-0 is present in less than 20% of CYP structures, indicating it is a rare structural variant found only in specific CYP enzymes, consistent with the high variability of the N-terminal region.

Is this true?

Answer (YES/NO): NO